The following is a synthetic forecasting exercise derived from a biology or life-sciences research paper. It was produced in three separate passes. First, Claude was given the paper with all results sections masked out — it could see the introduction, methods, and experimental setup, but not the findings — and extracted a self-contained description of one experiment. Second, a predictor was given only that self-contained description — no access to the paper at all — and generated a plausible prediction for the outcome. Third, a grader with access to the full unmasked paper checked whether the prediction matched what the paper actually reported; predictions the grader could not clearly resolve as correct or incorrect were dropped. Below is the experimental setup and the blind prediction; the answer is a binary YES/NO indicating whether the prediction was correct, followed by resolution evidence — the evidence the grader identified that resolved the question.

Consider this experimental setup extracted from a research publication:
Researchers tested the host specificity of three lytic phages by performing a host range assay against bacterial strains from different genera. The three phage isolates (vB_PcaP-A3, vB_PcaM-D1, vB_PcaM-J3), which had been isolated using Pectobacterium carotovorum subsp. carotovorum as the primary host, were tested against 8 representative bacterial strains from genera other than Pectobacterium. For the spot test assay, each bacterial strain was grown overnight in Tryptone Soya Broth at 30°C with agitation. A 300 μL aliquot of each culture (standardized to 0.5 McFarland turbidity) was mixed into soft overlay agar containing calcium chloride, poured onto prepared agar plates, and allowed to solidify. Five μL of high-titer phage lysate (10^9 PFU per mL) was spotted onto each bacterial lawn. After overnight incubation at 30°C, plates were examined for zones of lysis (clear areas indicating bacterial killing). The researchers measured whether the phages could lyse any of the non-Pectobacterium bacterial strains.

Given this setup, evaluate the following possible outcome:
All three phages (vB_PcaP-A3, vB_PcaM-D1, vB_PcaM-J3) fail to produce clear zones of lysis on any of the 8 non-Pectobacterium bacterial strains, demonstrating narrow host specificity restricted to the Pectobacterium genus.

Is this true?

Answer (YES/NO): NO